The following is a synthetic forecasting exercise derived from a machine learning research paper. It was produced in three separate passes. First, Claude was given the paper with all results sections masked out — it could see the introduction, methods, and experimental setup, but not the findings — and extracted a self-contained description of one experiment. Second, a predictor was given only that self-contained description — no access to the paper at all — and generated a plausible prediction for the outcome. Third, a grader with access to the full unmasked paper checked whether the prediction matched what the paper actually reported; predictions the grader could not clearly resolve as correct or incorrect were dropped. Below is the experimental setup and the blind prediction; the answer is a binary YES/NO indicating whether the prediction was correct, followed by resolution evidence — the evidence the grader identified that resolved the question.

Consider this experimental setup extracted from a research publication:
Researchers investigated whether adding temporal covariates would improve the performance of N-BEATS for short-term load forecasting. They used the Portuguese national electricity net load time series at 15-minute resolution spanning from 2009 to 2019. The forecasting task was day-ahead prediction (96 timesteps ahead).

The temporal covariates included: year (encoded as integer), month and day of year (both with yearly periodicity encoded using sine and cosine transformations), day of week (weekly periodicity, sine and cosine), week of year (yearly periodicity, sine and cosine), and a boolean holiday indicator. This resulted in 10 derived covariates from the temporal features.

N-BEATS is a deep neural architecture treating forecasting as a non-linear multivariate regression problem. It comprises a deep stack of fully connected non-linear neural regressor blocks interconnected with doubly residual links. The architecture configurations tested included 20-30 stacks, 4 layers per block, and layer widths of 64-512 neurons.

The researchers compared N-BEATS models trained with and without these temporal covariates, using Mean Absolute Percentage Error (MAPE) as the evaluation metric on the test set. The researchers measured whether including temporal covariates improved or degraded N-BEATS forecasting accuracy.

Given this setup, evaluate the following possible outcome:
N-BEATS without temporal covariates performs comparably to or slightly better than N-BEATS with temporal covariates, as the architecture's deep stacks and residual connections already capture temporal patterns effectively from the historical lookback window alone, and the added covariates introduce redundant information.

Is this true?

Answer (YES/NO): YES